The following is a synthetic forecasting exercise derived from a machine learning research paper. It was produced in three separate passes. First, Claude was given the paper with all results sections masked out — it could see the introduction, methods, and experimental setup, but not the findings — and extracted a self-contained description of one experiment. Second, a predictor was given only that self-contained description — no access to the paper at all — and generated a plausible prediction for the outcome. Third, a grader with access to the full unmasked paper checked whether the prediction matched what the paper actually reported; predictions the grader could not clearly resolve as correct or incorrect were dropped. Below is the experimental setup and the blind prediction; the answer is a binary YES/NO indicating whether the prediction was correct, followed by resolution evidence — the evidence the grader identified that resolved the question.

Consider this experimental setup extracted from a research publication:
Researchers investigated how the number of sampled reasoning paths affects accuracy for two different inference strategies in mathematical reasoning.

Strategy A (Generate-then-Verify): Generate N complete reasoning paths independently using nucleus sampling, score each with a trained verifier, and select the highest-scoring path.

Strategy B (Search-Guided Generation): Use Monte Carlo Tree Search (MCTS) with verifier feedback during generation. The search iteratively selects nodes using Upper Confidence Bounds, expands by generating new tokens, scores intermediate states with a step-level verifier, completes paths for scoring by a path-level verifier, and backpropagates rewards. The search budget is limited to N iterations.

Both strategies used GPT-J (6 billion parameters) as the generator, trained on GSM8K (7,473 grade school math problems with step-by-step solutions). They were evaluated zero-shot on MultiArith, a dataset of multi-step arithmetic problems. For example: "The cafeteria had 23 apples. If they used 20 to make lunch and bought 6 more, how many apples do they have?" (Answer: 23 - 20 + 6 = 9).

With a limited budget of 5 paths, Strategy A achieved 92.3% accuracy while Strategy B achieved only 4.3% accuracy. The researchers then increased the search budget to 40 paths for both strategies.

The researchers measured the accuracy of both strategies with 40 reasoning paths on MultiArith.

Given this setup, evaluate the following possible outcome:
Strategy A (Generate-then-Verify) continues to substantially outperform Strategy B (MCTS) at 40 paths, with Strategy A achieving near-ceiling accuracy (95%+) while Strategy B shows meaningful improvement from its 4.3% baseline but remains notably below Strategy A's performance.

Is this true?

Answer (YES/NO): NO